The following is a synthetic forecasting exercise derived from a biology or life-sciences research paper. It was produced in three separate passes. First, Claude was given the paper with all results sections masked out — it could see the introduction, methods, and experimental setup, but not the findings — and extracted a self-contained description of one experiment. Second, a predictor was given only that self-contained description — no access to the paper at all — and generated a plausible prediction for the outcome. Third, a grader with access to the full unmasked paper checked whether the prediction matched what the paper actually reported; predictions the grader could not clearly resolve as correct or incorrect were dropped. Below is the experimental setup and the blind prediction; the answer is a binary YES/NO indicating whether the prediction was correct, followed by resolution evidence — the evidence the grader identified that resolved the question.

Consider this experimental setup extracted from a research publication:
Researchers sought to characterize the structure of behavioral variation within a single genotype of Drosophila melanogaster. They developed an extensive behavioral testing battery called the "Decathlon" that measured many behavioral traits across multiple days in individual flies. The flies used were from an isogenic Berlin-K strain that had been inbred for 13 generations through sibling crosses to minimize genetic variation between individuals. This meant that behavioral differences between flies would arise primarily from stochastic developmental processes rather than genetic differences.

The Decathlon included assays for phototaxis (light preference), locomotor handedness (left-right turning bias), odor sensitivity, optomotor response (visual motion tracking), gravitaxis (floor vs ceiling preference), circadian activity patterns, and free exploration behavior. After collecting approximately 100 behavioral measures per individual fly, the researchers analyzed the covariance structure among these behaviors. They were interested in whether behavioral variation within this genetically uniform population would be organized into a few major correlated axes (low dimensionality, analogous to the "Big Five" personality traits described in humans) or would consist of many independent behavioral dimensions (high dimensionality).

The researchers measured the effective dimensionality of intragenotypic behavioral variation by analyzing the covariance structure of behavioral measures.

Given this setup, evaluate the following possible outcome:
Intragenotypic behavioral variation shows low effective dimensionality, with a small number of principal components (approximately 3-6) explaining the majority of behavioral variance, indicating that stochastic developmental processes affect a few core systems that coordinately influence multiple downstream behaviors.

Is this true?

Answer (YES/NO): NO